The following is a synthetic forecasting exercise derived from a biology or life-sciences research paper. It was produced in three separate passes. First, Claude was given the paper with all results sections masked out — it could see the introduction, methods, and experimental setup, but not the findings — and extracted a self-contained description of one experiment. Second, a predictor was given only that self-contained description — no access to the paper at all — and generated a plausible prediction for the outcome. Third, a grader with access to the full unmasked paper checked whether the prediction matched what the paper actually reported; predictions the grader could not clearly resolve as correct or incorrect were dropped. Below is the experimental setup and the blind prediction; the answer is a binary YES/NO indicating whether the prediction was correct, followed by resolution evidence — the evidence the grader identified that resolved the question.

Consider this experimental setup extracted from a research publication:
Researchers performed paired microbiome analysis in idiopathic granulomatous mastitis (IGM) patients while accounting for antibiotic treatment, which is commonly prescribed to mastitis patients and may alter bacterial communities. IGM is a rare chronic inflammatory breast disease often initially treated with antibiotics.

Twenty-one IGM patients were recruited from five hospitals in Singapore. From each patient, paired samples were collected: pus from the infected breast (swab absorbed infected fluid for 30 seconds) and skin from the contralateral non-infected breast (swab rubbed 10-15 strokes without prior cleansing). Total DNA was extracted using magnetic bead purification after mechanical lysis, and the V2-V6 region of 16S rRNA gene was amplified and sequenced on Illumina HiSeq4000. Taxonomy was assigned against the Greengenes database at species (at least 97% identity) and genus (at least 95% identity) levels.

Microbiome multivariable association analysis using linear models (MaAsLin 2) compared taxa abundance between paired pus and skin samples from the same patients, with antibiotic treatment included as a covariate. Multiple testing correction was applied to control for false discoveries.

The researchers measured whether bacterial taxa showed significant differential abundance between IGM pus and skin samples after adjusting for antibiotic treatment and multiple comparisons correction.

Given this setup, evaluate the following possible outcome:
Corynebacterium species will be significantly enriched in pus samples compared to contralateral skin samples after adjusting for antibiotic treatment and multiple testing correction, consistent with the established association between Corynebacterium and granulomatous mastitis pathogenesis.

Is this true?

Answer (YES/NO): NO